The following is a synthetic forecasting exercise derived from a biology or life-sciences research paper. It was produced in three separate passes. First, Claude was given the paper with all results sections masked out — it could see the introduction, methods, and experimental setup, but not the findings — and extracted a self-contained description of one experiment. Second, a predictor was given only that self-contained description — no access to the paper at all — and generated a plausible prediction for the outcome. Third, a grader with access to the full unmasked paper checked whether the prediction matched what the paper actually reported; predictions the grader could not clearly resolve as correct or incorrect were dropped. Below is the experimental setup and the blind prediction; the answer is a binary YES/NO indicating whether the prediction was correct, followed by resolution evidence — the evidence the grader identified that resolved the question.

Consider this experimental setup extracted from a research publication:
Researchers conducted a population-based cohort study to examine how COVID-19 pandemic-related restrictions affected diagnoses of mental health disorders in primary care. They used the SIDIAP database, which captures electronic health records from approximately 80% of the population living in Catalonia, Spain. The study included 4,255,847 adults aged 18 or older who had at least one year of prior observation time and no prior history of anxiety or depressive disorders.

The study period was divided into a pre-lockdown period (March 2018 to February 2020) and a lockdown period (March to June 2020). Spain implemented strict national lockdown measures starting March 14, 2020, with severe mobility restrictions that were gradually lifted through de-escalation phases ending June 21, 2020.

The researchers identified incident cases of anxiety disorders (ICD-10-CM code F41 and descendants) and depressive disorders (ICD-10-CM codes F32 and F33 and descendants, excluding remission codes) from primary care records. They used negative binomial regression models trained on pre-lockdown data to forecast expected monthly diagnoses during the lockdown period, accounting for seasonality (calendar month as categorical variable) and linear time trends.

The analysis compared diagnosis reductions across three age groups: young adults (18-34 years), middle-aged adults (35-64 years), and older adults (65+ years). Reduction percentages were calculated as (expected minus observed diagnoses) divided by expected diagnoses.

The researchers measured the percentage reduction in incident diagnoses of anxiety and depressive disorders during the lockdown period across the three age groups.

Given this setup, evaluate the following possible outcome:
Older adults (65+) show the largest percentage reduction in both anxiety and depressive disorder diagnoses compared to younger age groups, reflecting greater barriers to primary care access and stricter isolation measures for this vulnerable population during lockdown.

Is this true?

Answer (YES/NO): NO